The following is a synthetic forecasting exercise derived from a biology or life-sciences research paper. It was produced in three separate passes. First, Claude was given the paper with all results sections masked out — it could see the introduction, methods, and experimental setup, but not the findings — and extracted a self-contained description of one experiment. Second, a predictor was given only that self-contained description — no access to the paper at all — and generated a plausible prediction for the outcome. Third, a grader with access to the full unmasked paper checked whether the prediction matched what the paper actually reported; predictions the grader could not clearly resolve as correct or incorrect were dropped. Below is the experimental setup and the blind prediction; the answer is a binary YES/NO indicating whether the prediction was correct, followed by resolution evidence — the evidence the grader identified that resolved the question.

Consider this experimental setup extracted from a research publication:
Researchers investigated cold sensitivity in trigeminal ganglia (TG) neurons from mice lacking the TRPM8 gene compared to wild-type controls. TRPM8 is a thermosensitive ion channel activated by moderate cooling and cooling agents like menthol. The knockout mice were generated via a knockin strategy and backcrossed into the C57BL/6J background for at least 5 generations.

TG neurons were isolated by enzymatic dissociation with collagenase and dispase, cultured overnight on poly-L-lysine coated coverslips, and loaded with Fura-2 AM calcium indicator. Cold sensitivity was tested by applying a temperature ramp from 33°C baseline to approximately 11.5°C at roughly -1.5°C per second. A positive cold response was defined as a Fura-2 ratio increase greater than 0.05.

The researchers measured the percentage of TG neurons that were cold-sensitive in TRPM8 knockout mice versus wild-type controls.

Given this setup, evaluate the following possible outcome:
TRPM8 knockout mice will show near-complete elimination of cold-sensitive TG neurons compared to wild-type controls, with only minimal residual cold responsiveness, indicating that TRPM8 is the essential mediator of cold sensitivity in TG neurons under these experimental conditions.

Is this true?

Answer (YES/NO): NO